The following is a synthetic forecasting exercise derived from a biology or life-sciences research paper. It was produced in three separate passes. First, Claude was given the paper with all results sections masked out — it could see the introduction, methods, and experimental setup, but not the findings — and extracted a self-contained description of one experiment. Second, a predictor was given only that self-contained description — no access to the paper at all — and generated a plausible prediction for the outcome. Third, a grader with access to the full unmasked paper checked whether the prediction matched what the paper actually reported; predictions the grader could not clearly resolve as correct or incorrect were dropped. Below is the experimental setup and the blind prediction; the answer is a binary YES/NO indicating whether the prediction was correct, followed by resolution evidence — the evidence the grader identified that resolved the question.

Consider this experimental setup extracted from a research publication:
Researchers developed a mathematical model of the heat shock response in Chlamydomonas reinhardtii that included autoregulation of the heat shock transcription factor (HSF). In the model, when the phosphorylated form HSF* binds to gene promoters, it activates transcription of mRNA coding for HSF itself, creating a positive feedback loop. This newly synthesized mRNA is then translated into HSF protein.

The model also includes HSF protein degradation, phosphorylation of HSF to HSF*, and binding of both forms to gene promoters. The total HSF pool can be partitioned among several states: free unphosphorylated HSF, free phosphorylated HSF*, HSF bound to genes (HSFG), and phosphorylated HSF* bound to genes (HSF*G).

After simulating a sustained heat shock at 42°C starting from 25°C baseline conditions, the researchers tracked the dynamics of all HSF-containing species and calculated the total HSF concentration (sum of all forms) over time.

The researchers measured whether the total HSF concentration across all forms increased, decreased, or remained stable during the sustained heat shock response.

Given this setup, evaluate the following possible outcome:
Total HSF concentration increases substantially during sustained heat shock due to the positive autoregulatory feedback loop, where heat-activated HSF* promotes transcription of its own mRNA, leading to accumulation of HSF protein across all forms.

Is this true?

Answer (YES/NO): YES